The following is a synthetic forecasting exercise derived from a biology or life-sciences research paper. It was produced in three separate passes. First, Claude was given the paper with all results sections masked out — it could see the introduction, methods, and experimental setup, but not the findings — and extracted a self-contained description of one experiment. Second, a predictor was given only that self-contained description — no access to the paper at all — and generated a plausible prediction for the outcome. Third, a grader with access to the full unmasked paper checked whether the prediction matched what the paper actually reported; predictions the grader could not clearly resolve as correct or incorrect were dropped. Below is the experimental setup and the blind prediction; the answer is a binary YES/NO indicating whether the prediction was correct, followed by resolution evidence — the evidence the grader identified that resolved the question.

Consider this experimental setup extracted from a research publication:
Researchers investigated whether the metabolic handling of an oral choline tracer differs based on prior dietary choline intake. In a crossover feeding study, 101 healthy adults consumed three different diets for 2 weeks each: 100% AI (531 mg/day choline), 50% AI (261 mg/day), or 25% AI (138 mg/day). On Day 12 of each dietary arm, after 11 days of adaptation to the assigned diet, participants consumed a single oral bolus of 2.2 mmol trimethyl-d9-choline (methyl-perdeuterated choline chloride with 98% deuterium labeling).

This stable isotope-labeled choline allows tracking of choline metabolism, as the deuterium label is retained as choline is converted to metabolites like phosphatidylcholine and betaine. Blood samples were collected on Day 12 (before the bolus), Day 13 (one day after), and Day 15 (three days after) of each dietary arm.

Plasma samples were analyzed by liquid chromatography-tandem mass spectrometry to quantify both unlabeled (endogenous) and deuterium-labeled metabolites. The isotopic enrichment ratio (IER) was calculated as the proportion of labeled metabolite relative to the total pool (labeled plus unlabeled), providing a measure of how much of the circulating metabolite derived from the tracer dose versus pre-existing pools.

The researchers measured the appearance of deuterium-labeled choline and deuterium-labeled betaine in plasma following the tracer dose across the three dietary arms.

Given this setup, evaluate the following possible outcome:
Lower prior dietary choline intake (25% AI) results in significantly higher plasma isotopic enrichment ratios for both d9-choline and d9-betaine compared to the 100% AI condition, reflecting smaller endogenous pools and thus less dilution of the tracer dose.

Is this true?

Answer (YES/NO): NO